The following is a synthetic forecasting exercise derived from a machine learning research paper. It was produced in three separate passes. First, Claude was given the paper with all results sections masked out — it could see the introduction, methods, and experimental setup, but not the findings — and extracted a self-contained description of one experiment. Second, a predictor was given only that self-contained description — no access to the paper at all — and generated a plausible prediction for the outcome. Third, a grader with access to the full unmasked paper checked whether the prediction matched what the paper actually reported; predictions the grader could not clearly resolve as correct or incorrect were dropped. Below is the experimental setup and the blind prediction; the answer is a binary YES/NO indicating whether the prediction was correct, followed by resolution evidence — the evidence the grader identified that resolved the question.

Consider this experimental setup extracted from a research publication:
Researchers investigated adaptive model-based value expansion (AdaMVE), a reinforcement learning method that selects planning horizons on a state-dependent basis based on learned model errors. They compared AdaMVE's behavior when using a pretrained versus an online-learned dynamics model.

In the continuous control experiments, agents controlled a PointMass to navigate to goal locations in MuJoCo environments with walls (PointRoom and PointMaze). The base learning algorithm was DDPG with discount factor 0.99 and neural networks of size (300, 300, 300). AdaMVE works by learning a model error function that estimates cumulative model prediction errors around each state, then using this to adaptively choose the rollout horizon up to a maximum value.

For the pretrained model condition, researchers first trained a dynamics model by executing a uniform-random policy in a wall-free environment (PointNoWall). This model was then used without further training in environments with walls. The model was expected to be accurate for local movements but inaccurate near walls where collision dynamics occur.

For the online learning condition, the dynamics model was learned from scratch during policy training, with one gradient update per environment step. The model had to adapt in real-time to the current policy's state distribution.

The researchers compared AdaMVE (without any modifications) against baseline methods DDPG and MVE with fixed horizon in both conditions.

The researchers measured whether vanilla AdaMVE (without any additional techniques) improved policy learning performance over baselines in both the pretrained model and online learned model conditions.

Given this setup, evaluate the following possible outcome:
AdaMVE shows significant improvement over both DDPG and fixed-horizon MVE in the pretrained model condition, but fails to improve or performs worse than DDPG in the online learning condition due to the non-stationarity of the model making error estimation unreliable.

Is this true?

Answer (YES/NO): YES